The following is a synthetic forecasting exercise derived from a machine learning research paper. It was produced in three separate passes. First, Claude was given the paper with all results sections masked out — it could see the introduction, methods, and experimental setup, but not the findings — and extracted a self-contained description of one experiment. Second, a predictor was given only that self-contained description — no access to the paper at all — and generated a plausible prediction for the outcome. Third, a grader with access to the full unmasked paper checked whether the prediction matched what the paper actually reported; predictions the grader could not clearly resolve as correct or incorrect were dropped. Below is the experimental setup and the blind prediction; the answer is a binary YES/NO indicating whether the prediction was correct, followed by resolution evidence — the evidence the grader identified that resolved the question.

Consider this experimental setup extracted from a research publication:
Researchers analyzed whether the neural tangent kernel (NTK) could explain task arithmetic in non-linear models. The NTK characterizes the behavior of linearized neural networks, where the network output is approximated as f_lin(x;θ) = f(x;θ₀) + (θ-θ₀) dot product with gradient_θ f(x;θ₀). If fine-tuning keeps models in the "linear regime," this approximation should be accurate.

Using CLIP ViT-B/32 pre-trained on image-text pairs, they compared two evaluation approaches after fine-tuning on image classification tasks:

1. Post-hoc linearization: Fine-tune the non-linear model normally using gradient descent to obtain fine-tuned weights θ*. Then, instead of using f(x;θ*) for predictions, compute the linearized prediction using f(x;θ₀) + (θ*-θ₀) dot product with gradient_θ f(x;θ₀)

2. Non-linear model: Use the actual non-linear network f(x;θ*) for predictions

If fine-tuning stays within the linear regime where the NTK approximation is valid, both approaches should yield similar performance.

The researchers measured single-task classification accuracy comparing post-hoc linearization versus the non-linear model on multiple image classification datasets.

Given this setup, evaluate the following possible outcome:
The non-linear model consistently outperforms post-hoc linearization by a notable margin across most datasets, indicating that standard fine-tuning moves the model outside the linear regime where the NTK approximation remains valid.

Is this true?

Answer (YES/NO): YES